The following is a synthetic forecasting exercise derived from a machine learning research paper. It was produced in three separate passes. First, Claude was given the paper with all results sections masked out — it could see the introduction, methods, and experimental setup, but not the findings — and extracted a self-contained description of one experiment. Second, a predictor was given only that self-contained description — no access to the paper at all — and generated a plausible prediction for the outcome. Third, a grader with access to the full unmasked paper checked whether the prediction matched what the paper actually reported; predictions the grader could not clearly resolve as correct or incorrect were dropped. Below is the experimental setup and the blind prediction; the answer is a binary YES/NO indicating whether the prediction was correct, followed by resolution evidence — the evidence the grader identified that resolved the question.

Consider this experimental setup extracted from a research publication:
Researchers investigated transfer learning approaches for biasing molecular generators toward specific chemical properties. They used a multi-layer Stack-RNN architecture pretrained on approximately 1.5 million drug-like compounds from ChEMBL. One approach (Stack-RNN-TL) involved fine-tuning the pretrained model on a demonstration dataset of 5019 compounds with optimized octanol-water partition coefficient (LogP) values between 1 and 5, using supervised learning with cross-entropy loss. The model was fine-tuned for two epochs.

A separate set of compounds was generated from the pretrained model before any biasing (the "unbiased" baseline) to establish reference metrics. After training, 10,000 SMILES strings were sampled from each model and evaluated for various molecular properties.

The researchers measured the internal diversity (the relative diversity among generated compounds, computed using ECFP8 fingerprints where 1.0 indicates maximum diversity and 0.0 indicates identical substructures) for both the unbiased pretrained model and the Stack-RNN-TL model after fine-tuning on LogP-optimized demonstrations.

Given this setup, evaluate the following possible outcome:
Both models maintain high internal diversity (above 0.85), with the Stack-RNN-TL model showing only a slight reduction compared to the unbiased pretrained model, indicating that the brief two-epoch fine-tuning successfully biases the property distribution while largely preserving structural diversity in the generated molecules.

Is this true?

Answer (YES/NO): NO